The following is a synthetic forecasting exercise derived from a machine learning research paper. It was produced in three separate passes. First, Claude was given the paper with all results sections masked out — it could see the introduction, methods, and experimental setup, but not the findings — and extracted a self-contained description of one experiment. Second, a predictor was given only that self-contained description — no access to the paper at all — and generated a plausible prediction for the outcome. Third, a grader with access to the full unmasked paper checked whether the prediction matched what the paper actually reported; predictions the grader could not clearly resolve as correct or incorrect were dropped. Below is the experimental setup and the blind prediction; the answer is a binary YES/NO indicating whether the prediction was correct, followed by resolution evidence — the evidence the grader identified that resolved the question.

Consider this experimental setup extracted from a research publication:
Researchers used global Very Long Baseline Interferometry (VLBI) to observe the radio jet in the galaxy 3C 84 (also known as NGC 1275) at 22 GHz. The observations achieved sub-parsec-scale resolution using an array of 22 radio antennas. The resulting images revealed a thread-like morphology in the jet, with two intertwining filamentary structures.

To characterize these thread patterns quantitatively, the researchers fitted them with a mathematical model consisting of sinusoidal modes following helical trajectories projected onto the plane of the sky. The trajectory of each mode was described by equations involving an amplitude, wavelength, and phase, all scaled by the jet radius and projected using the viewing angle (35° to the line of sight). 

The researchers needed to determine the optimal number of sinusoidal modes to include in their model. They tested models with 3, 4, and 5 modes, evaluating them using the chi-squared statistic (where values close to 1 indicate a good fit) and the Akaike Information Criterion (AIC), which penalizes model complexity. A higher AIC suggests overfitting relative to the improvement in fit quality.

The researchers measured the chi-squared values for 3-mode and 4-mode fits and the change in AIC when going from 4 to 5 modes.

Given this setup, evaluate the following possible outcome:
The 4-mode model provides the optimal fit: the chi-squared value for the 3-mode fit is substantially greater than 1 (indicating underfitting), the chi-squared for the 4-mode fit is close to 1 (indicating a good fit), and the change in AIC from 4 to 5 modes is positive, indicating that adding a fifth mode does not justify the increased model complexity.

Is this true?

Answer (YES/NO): YES